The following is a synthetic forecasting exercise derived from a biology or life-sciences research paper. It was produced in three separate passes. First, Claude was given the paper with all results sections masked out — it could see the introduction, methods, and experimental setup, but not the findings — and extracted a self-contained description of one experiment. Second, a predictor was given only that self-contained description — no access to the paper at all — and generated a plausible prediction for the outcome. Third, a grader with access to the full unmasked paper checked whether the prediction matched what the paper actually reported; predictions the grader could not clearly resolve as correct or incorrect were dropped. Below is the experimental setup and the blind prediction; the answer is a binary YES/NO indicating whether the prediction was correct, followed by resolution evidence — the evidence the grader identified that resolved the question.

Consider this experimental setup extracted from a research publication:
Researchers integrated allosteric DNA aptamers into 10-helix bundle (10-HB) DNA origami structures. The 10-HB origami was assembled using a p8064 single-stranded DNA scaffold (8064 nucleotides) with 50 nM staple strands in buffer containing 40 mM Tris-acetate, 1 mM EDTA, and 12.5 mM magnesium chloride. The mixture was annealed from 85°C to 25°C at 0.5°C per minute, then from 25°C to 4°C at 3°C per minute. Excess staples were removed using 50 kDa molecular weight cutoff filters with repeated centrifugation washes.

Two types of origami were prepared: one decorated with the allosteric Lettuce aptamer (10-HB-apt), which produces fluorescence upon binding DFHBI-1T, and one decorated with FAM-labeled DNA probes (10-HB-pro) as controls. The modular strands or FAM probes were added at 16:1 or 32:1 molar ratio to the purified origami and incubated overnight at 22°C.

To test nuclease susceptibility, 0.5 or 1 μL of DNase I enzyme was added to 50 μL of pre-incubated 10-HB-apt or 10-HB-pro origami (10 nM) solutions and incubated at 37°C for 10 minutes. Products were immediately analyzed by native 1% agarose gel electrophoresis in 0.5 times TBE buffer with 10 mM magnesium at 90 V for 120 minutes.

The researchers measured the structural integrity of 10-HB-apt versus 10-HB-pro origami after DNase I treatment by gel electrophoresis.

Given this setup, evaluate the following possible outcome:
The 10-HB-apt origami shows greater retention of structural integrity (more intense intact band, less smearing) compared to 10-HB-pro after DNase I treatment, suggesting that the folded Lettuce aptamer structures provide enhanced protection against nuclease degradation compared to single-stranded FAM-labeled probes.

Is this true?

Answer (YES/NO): NO